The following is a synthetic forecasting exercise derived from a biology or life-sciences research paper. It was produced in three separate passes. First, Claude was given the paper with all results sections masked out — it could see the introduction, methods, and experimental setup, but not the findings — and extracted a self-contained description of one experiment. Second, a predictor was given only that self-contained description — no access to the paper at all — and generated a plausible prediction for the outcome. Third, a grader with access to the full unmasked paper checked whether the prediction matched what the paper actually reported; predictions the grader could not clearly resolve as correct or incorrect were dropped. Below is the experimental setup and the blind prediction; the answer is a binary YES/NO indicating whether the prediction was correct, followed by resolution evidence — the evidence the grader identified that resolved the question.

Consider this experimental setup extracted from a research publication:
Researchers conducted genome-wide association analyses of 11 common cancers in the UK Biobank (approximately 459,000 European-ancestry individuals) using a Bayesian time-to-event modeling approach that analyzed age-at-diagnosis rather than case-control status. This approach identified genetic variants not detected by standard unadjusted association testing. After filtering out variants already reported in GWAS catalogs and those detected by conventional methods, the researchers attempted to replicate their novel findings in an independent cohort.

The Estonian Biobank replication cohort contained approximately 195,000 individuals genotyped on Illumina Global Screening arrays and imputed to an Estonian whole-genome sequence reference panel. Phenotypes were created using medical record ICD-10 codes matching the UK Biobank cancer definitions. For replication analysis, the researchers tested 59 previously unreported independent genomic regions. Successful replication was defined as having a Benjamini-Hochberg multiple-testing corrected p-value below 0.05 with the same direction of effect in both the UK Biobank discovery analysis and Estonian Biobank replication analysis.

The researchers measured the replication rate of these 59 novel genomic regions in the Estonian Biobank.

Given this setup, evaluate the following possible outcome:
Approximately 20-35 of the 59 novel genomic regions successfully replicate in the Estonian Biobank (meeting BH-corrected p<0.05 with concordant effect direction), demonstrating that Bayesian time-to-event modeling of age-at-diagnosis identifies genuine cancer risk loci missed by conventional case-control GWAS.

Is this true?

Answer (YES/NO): NO